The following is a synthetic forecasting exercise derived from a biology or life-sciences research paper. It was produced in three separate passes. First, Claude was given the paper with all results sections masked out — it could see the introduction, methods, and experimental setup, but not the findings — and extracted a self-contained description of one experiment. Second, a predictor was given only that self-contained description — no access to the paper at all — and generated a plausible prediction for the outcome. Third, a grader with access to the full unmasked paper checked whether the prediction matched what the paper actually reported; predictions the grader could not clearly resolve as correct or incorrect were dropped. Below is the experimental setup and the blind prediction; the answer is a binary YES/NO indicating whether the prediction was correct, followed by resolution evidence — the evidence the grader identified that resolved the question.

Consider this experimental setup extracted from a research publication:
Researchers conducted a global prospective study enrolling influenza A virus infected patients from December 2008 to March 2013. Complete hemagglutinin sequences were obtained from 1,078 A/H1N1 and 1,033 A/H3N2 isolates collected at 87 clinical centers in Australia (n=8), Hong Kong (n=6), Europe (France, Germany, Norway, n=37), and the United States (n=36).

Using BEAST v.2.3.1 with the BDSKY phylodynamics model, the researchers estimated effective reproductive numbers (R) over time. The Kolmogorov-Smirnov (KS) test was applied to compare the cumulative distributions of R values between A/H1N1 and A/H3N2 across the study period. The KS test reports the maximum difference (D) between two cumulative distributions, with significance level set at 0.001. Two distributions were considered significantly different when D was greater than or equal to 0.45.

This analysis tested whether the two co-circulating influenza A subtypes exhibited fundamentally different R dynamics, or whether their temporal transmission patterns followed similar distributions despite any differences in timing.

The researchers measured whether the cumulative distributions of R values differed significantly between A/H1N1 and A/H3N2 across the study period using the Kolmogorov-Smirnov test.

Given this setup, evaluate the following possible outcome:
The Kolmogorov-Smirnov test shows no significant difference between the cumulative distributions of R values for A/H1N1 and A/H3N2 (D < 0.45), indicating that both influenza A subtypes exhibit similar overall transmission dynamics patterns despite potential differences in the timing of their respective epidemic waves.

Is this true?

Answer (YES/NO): YES